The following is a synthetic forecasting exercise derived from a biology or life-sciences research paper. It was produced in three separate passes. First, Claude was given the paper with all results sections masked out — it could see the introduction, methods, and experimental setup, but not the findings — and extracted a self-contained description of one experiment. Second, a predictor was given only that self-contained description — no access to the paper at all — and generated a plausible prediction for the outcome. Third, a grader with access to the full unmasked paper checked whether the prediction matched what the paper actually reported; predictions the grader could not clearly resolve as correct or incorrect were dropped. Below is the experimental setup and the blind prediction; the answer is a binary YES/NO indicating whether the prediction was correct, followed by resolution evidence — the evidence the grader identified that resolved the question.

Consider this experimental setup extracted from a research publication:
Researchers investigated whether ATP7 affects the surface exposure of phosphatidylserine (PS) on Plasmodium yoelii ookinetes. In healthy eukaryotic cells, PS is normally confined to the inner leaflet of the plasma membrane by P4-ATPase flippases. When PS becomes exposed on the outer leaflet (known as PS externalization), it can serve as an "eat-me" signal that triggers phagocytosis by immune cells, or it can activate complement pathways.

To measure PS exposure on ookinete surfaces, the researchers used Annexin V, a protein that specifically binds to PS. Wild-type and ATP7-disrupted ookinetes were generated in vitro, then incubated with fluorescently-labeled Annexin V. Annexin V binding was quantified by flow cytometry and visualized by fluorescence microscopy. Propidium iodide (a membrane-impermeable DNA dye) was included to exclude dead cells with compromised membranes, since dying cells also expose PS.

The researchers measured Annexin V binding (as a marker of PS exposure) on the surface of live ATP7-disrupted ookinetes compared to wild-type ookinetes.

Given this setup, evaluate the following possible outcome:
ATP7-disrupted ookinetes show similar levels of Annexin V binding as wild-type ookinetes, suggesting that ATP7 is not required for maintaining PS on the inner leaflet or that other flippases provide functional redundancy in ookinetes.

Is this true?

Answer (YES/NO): YES